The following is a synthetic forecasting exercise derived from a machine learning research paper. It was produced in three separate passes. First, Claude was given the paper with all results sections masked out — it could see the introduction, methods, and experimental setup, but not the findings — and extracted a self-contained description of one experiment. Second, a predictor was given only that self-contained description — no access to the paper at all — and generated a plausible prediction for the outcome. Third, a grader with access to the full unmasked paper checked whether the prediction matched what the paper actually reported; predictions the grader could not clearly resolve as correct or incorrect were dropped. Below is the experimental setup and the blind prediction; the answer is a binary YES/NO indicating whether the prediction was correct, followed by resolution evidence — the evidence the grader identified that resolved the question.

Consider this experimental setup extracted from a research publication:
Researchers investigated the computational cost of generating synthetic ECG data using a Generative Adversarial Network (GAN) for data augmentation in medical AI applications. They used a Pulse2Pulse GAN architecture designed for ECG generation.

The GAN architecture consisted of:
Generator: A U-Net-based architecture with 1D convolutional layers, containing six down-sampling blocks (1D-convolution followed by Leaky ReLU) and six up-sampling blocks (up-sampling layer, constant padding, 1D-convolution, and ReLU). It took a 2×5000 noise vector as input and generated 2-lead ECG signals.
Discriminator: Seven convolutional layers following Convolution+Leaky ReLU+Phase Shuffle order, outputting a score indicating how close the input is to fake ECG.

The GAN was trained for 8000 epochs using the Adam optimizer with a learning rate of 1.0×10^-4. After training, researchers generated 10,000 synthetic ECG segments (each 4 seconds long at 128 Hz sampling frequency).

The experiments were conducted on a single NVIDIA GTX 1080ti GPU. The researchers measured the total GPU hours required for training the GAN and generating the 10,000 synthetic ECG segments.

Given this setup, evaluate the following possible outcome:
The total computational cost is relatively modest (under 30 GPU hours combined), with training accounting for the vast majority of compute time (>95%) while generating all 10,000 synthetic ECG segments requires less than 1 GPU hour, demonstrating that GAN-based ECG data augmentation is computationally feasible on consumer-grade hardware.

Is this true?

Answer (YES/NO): NO